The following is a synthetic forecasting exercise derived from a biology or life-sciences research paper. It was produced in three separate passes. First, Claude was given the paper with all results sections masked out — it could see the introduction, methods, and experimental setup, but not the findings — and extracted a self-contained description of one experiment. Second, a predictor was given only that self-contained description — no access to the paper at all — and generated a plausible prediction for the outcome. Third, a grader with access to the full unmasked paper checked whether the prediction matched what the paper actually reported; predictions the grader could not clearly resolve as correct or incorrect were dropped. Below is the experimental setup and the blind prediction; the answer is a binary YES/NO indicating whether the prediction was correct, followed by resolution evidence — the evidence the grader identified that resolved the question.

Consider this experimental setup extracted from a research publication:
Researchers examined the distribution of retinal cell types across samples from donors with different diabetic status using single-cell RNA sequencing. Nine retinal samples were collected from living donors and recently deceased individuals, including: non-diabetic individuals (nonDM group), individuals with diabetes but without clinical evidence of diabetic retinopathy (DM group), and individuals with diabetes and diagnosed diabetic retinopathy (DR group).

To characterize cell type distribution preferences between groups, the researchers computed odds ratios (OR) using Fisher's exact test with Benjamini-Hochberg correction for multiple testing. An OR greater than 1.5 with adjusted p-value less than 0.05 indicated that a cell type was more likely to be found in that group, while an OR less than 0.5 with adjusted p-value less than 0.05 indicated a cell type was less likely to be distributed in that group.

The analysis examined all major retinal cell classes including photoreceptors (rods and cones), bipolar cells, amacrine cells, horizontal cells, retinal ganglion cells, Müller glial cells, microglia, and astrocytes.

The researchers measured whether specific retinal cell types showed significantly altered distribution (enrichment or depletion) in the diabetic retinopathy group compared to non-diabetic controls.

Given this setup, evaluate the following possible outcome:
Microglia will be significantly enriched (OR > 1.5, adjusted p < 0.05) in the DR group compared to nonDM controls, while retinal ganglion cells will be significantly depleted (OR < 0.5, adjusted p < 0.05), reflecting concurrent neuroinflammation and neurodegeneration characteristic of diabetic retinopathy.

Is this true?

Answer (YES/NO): NO